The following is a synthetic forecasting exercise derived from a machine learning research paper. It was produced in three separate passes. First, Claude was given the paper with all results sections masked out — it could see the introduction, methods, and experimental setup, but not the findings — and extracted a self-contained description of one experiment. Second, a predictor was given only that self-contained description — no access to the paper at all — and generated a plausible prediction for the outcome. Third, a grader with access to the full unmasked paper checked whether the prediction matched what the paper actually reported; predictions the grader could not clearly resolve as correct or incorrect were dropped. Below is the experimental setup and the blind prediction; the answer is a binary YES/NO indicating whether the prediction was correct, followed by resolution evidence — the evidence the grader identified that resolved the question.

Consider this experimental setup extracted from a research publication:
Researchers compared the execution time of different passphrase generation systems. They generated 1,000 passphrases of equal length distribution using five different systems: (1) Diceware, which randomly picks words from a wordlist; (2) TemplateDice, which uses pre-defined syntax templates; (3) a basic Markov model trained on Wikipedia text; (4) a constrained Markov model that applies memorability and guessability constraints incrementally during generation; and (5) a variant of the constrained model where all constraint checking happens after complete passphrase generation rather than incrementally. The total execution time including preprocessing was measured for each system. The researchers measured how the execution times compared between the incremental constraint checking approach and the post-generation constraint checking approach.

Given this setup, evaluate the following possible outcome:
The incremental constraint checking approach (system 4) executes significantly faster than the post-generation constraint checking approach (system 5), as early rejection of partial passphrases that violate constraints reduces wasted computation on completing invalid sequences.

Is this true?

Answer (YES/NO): YES